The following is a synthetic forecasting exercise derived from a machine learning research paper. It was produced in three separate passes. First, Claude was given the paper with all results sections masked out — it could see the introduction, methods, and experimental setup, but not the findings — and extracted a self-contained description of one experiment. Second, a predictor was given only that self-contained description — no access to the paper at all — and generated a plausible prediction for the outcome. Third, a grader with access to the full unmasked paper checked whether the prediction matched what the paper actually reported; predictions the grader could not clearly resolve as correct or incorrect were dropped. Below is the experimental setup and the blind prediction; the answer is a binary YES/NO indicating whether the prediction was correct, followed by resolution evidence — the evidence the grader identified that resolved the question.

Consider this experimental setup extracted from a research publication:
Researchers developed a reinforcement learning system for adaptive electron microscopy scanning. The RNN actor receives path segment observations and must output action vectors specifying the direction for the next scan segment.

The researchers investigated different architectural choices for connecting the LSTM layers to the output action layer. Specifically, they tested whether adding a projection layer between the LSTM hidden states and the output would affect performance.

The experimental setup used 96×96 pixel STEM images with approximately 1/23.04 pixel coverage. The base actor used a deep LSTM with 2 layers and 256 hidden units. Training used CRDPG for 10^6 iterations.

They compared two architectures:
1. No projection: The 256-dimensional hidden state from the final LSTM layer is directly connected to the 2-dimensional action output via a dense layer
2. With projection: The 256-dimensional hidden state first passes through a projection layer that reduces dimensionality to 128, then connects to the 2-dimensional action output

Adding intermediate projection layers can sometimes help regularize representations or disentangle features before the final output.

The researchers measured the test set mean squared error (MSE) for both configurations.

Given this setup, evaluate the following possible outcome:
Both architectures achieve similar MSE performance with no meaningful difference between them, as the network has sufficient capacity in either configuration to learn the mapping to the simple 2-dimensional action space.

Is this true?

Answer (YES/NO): NO